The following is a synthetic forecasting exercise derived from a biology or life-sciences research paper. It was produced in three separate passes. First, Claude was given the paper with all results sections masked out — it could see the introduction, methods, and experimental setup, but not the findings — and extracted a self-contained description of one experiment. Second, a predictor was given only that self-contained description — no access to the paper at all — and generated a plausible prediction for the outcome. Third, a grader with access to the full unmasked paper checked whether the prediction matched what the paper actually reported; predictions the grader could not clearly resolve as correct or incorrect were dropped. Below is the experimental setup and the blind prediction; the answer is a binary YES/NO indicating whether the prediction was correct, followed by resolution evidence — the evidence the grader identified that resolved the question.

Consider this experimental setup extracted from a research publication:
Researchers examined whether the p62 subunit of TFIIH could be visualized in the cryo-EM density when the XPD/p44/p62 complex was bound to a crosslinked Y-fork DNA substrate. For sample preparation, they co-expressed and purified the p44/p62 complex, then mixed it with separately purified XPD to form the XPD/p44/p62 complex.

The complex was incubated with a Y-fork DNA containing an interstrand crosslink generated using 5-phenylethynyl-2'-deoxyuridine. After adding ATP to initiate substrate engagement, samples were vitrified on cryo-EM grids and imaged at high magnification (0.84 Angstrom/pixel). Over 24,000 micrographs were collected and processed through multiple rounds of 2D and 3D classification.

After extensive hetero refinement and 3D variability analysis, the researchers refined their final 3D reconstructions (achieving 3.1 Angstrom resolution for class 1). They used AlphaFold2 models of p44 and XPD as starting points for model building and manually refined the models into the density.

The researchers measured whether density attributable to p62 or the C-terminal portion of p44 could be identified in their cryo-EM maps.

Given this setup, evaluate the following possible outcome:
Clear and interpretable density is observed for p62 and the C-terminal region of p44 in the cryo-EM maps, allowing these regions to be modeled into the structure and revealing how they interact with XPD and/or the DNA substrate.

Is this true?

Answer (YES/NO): NO